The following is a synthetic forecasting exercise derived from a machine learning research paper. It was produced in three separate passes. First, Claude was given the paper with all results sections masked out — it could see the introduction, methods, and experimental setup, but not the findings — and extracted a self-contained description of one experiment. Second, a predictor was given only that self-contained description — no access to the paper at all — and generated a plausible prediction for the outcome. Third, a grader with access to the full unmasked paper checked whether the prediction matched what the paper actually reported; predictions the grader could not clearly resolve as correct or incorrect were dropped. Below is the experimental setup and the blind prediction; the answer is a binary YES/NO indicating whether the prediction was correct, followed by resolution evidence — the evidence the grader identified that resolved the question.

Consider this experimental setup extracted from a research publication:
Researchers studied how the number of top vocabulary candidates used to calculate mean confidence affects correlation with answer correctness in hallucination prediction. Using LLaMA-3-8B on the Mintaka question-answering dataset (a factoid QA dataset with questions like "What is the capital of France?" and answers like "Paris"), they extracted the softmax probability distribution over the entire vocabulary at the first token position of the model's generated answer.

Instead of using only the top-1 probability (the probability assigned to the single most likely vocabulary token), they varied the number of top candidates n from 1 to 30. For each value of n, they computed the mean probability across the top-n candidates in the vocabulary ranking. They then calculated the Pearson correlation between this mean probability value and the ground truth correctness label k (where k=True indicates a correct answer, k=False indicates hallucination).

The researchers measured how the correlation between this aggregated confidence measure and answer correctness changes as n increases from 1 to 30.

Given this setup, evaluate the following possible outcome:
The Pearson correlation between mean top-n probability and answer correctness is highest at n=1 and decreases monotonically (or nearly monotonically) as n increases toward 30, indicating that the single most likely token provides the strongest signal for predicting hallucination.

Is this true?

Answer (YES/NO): NO